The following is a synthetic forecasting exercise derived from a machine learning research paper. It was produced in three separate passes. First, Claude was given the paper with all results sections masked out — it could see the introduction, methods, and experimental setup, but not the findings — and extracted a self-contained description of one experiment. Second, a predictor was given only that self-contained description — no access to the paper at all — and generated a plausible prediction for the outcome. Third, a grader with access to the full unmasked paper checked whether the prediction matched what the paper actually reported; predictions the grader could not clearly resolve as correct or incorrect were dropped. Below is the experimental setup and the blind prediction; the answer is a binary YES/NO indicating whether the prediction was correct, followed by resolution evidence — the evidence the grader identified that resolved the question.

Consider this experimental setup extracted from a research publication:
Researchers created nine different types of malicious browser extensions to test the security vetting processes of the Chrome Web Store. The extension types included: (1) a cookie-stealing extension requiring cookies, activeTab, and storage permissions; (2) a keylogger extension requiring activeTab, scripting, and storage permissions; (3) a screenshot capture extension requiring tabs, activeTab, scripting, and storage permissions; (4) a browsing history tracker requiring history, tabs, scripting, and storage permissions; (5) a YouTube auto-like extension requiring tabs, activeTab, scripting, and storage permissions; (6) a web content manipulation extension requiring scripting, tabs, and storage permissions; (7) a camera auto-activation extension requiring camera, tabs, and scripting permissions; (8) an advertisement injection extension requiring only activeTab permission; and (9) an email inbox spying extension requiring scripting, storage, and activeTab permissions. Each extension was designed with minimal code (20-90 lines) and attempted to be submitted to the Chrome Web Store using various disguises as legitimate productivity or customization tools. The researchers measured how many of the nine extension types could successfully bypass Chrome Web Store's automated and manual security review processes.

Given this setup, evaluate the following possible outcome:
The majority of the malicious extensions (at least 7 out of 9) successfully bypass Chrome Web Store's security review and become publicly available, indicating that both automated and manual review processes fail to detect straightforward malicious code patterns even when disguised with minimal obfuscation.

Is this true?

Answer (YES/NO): NO